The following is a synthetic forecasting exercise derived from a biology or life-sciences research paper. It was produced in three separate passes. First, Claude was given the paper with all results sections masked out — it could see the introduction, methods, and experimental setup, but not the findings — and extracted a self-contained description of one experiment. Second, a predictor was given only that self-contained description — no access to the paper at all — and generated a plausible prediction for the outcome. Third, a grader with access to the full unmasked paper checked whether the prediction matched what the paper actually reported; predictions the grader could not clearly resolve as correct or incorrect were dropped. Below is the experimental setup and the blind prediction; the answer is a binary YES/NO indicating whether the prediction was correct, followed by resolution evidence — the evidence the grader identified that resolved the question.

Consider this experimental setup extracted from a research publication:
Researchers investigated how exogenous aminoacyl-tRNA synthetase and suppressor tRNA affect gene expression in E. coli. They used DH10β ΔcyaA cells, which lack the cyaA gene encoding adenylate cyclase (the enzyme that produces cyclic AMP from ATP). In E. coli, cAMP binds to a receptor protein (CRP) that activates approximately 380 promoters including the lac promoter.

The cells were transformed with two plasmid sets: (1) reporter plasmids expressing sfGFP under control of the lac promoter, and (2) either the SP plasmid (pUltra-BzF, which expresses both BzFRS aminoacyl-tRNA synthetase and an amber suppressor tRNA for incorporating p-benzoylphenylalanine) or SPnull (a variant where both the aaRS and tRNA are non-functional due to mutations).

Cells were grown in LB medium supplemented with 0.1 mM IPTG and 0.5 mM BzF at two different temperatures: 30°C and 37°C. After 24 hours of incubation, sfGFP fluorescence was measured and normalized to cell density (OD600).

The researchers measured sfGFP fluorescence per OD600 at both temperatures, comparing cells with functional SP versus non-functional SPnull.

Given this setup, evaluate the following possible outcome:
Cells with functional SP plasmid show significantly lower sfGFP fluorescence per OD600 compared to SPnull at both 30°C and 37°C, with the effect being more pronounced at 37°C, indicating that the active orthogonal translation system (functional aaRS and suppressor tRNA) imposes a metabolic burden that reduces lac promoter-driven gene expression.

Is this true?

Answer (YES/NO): YES